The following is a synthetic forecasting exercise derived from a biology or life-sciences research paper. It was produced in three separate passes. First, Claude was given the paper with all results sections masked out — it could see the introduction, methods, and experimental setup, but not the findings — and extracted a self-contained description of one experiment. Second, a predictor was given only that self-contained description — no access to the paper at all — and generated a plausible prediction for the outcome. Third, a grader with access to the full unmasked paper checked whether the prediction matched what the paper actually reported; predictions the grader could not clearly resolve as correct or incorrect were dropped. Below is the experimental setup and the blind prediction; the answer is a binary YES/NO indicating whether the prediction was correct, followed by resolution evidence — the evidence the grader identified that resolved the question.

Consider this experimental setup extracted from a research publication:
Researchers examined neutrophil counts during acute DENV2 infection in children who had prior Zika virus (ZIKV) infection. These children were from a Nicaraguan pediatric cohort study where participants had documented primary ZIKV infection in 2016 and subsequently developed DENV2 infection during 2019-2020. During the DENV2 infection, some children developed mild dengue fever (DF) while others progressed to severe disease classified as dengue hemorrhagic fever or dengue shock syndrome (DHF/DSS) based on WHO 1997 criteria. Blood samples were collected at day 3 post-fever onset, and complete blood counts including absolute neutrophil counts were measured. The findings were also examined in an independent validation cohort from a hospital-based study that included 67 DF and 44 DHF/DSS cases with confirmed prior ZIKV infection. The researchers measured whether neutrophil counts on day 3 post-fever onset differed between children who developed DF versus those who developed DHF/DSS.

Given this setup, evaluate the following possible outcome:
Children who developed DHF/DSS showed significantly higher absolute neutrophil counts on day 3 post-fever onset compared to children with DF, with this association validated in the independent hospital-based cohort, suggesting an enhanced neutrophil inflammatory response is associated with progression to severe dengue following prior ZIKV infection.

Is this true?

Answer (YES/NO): YES